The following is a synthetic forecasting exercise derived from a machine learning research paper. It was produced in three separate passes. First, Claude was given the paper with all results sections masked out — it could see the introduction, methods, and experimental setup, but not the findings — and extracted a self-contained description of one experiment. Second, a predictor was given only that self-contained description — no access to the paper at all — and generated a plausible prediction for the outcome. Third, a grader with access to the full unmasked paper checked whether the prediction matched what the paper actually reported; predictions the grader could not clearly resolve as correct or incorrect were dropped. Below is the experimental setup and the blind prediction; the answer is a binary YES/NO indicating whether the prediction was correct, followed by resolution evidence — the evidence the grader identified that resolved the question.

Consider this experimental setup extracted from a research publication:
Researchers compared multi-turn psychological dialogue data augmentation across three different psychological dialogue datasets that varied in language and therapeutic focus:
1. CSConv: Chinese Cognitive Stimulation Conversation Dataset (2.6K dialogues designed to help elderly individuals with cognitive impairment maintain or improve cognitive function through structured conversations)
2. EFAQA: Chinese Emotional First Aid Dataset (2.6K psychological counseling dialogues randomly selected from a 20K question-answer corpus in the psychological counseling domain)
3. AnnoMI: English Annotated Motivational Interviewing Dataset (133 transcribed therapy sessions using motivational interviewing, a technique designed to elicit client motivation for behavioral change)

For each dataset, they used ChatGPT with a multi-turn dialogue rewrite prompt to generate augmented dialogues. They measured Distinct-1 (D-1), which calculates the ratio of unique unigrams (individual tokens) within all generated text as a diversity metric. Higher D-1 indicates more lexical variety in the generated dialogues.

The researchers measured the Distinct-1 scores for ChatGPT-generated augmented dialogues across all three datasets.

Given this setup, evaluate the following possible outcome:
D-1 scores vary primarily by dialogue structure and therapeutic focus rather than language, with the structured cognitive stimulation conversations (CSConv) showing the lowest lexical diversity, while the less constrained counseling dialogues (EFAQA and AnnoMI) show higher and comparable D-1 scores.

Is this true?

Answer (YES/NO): NO